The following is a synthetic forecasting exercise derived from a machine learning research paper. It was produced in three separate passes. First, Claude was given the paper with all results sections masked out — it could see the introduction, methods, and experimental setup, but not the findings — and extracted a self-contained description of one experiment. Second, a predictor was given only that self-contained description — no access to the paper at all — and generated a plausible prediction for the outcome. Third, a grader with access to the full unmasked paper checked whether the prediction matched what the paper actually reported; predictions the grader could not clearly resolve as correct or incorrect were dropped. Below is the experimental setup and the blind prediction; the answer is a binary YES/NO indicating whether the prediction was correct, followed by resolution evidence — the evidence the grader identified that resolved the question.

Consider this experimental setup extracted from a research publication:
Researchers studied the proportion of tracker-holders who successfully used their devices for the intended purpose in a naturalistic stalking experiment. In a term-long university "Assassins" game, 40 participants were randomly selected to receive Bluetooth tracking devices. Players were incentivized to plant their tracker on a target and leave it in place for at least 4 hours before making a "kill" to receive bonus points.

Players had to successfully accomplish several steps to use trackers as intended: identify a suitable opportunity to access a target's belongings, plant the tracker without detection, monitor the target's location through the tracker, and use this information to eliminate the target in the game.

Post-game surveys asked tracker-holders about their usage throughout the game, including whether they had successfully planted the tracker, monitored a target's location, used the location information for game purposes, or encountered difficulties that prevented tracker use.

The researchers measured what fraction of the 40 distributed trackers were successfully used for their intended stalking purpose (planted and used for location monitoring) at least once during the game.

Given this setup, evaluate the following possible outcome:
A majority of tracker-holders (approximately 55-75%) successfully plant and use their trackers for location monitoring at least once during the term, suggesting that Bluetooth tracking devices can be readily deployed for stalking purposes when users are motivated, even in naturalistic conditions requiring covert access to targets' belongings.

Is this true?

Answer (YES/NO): NO